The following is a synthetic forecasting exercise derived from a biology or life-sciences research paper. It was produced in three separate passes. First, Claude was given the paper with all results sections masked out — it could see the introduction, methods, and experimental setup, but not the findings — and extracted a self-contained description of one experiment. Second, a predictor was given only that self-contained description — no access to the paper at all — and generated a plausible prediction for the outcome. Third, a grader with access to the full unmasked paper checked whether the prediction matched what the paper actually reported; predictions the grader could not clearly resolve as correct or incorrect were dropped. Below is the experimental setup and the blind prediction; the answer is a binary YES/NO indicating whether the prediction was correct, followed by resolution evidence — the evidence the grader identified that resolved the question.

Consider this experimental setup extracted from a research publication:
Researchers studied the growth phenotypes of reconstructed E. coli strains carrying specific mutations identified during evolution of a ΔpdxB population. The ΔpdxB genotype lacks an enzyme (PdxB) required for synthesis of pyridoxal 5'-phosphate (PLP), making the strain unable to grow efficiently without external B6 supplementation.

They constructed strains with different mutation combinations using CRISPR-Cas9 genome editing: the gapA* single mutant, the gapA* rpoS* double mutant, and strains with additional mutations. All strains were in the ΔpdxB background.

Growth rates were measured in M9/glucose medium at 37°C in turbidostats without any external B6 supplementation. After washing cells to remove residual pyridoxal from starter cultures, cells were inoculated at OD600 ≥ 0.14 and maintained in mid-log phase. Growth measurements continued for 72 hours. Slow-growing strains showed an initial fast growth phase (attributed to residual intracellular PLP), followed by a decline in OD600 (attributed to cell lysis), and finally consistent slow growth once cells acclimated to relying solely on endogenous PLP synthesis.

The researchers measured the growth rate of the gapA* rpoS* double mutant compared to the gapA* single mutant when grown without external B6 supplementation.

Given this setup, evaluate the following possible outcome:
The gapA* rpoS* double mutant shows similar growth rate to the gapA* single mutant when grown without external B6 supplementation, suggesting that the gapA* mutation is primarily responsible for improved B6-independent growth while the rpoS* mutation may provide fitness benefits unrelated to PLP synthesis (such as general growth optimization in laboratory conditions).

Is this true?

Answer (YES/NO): NO